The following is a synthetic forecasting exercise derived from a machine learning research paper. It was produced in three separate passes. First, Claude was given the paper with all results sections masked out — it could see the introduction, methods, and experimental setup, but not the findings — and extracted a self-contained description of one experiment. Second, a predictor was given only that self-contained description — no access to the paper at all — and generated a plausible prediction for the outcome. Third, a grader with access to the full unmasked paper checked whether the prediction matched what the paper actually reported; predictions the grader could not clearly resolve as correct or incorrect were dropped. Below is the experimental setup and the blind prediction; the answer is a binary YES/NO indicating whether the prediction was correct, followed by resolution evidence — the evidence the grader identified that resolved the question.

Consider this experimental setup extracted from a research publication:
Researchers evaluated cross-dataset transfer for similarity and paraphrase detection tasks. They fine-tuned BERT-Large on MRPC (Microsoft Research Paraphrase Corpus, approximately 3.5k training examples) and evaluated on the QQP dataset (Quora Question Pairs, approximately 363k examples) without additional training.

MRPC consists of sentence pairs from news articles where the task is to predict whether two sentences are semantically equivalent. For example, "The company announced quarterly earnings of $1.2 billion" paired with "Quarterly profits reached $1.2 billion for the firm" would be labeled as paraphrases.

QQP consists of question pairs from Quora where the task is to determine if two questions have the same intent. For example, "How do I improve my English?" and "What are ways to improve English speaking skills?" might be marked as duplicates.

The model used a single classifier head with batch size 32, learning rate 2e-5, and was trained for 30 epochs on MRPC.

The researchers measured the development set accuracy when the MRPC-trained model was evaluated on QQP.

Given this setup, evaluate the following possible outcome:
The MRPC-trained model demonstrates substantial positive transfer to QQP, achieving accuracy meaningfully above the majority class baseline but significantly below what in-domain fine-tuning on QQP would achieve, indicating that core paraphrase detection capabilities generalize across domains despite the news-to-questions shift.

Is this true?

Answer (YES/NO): NO